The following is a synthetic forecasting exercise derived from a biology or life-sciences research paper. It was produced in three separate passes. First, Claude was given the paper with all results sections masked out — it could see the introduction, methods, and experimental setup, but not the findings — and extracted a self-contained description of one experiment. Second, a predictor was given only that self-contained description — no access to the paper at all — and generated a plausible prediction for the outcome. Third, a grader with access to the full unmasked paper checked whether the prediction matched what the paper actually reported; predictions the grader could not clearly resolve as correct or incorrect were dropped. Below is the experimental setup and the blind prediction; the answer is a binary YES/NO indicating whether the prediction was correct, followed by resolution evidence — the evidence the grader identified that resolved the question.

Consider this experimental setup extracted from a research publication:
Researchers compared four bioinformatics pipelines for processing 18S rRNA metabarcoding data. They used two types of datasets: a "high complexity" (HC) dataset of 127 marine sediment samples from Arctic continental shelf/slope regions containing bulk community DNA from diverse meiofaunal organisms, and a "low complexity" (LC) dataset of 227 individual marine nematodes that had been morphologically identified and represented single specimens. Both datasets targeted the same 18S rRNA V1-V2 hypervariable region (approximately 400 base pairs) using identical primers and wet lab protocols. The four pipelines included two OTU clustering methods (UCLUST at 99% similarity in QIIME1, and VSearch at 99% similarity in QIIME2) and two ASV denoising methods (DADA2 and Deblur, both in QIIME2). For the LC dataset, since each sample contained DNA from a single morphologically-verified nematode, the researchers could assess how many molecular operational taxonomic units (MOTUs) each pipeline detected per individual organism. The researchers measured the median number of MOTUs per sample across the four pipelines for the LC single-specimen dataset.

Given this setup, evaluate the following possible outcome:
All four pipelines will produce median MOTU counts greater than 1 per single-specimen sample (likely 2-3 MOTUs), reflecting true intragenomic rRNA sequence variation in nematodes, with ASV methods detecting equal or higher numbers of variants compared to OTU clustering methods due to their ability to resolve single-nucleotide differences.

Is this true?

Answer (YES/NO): NO